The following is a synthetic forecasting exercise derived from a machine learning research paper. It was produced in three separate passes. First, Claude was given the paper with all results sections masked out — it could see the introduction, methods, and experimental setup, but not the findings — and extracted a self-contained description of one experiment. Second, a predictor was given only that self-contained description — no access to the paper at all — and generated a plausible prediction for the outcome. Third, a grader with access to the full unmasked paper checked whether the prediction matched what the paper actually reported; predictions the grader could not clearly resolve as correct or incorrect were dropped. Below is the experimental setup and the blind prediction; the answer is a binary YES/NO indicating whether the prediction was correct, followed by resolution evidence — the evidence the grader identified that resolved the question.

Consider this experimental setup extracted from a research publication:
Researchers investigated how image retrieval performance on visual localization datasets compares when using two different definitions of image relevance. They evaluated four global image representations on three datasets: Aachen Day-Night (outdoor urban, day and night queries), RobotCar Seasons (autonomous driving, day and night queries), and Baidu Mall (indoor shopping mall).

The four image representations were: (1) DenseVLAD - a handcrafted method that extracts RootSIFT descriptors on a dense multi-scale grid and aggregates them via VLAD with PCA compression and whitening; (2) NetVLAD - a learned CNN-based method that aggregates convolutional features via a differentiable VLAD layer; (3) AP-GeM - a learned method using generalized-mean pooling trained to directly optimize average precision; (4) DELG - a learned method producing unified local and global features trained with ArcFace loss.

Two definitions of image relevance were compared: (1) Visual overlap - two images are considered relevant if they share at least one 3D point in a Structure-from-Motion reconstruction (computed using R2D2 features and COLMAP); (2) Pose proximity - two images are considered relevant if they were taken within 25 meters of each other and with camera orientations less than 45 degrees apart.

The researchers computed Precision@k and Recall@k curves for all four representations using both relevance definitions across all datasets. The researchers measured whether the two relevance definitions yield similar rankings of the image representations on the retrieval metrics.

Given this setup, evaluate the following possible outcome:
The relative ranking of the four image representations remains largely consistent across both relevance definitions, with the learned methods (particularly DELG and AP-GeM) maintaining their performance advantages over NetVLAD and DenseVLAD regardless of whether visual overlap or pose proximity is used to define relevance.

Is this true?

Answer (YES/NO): NO